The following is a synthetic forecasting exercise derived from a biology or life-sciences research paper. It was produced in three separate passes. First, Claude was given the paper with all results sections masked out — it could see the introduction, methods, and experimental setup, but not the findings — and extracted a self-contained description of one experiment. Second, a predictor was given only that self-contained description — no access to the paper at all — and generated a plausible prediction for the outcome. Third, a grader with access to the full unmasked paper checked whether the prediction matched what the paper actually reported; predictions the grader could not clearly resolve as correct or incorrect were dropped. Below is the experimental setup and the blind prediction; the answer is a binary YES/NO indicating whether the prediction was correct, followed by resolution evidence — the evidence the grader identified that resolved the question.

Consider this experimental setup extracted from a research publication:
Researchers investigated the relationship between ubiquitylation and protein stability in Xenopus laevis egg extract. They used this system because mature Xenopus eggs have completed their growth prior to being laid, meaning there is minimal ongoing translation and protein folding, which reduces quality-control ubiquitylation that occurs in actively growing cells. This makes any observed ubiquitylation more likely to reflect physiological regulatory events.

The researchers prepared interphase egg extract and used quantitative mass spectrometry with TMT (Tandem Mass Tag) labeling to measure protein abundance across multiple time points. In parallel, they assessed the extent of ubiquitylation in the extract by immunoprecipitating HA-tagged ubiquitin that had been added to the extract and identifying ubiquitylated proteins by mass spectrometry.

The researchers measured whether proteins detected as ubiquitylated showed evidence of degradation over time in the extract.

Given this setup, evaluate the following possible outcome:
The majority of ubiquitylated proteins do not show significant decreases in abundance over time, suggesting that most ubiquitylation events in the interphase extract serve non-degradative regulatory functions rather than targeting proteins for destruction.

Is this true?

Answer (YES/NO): YES